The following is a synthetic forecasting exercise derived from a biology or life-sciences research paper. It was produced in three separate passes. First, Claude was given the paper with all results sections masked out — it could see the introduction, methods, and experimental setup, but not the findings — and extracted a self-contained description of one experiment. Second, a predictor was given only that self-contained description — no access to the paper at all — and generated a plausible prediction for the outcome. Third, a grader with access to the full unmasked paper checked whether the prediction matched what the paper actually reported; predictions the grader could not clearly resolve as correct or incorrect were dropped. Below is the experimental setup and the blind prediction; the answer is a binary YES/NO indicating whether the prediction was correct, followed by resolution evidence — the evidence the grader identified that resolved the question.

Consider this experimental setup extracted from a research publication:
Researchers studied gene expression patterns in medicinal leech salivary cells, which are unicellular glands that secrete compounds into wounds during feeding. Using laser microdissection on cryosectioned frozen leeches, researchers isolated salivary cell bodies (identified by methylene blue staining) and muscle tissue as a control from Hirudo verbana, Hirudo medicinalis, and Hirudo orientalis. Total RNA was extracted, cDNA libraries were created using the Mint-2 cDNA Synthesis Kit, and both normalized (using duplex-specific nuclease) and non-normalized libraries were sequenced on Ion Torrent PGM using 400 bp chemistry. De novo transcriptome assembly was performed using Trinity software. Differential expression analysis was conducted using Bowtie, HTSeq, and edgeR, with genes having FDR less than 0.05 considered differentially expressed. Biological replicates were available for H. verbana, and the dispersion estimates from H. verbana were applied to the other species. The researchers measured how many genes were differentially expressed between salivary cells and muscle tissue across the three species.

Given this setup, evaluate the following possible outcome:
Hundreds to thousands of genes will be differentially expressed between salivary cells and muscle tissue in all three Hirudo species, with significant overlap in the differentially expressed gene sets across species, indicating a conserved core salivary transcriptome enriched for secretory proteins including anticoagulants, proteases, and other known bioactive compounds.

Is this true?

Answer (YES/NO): NO